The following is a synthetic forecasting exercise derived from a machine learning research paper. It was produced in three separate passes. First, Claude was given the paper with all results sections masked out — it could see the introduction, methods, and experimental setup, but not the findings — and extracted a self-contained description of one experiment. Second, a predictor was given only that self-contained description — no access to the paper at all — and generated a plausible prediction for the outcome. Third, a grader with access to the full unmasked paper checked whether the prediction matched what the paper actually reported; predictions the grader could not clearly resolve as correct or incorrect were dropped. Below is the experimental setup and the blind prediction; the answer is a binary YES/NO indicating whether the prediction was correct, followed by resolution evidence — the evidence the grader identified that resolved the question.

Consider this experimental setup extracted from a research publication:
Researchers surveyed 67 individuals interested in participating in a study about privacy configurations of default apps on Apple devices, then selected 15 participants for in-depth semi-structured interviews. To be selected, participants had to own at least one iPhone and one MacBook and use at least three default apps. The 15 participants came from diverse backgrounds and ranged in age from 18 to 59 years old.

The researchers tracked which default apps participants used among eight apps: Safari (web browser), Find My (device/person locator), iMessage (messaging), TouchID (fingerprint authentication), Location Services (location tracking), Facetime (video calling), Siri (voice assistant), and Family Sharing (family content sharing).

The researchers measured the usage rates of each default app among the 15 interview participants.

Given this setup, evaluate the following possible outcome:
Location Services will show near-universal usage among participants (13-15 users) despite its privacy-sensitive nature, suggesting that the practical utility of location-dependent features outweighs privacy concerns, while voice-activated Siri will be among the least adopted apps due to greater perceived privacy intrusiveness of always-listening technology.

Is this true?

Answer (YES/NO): YES